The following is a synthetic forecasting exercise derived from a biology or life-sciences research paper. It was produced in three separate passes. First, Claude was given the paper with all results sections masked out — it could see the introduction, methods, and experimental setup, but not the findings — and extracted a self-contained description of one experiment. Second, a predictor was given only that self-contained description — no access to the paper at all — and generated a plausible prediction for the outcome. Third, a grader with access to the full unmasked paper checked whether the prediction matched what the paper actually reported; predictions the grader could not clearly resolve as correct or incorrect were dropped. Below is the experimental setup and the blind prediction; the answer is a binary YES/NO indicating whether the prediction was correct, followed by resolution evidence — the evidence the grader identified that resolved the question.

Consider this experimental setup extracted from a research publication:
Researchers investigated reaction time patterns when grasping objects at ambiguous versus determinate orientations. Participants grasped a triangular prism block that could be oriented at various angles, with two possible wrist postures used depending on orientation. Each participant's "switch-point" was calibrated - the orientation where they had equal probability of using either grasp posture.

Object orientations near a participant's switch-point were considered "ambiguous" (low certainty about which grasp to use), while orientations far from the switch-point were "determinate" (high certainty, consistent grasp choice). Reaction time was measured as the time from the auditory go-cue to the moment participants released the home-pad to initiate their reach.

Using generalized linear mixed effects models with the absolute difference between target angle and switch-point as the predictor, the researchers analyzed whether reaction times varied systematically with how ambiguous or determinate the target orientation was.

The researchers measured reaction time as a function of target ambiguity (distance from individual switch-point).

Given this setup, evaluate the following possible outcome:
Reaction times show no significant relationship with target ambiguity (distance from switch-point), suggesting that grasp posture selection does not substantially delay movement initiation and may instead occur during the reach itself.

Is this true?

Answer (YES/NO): NO